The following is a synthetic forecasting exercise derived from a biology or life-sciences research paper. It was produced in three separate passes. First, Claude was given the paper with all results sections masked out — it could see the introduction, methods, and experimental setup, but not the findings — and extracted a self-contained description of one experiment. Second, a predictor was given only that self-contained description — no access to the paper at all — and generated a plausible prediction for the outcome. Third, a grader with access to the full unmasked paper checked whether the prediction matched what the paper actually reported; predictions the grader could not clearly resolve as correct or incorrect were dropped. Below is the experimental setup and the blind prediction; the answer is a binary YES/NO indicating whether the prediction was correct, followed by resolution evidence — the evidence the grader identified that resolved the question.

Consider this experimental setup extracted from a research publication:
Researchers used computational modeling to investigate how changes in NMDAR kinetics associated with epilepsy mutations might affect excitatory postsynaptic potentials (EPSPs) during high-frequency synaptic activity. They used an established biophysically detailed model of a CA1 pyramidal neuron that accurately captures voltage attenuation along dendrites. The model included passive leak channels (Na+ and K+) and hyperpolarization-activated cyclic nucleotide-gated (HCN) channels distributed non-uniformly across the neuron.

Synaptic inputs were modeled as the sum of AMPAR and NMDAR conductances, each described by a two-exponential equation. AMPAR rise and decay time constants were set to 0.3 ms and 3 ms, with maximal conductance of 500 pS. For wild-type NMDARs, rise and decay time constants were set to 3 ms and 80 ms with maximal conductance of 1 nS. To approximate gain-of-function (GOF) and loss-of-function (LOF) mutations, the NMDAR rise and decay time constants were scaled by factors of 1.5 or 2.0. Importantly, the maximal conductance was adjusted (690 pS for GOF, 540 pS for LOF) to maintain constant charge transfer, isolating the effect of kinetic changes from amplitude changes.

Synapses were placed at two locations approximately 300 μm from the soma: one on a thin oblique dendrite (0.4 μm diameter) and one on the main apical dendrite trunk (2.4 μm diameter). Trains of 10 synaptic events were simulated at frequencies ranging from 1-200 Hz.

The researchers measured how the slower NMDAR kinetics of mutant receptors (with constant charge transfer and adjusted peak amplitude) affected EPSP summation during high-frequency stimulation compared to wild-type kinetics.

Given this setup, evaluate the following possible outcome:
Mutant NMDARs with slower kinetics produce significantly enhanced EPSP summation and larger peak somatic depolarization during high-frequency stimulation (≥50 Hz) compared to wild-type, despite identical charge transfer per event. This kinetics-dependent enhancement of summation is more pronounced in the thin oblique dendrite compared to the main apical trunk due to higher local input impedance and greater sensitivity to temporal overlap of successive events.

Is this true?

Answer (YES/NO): NO